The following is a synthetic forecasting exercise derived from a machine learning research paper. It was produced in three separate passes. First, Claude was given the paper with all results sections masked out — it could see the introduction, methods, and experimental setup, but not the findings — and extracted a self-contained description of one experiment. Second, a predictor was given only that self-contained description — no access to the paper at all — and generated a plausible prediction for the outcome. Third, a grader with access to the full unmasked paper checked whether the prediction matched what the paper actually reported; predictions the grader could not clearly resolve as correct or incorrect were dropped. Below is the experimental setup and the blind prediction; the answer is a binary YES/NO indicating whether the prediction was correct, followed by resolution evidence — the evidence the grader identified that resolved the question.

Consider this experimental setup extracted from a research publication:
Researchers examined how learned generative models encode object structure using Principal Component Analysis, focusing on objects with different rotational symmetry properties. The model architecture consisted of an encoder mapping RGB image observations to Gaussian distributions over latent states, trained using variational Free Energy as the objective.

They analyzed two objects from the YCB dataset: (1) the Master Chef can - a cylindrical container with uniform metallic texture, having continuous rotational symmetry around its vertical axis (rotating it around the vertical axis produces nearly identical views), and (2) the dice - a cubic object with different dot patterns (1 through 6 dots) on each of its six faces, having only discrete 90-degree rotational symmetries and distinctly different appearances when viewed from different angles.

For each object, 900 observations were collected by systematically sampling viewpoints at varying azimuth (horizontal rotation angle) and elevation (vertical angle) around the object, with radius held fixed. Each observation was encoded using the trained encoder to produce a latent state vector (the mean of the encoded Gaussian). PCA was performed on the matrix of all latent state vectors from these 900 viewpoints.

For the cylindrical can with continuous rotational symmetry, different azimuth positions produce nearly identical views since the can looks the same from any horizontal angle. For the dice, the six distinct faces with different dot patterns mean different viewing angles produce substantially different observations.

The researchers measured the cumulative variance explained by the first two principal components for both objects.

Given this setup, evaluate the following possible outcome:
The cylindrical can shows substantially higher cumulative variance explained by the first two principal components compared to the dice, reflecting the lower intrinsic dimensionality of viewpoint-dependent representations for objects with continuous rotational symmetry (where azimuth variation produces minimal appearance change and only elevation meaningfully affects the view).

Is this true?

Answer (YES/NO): YES